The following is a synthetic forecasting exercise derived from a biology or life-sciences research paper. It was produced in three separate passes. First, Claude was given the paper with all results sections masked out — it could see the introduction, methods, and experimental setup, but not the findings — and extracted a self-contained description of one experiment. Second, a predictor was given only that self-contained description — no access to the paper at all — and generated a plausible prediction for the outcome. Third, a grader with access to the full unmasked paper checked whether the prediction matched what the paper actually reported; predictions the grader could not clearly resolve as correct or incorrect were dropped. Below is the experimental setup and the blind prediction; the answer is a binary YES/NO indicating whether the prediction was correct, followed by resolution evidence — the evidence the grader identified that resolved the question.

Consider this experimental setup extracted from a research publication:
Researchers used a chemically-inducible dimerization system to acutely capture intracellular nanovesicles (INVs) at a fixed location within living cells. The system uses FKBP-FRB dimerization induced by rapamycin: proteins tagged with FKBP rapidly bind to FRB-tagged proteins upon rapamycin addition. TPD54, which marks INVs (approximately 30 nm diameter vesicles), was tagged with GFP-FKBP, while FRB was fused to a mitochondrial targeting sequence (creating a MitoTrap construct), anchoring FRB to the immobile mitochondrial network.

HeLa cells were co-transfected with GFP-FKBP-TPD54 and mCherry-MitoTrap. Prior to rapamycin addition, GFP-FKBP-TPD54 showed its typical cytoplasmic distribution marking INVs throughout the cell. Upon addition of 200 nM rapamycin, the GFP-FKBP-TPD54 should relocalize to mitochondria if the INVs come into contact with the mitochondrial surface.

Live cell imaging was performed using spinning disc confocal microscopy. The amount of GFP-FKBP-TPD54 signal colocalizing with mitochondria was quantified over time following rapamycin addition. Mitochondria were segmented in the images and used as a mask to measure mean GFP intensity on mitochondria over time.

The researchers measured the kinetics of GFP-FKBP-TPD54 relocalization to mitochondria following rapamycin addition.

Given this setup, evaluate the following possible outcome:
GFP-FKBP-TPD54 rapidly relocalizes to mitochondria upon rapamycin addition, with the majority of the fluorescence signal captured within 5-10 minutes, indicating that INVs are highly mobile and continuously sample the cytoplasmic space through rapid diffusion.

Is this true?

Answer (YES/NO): NO